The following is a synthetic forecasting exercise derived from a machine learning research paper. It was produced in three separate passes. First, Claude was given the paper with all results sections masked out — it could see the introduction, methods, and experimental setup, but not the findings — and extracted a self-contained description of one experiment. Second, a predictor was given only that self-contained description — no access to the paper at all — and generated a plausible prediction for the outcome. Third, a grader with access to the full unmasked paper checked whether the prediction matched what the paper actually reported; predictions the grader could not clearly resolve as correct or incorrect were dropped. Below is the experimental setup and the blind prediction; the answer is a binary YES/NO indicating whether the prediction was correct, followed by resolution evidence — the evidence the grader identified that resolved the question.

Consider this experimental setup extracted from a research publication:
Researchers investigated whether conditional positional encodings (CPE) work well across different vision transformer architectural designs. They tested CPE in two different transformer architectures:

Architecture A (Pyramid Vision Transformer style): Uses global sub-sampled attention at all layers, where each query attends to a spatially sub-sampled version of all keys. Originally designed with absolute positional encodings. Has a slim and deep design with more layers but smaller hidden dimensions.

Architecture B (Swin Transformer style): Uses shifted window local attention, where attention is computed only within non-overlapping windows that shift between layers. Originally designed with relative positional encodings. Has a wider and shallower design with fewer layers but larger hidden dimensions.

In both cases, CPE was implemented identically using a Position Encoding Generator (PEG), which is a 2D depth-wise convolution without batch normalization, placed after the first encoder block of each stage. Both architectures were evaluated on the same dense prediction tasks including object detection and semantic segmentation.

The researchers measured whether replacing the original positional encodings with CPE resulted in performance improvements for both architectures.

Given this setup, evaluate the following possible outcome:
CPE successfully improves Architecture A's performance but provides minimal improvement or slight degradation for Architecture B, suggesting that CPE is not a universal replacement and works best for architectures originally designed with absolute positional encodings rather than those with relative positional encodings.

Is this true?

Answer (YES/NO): YES